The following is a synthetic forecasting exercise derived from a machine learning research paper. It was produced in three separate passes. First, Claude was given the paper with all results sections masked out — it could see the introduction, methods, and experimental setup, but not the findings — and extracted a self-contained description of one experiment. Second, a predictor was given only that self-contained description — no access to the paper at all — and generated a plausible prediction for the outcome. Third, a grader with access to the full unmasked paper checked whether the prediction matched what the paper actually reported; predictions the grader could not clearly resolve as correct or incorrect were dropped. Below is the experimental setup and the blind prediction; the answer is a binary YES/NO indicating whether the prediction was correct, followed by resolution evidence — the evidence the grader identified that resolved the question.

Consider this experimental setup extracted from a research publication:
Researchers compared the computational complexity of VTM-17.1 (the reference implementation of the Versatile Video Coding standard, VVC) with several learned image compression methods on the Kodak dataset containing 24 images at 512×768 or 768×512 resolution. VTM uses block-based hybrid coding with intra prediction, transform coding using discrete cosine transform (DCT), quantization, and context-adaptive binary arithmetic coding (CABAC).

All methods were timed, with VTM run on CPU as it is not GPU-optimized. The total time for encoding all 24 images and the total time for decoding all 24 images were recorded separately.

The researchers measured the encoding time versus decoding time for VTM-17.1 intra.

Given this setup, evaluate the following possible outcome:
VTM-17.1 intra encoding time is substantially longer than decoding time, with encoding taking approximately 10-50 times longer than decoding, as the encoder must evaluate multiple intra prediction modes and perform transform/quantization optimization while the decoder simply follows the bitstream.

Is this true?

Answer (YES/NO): NO